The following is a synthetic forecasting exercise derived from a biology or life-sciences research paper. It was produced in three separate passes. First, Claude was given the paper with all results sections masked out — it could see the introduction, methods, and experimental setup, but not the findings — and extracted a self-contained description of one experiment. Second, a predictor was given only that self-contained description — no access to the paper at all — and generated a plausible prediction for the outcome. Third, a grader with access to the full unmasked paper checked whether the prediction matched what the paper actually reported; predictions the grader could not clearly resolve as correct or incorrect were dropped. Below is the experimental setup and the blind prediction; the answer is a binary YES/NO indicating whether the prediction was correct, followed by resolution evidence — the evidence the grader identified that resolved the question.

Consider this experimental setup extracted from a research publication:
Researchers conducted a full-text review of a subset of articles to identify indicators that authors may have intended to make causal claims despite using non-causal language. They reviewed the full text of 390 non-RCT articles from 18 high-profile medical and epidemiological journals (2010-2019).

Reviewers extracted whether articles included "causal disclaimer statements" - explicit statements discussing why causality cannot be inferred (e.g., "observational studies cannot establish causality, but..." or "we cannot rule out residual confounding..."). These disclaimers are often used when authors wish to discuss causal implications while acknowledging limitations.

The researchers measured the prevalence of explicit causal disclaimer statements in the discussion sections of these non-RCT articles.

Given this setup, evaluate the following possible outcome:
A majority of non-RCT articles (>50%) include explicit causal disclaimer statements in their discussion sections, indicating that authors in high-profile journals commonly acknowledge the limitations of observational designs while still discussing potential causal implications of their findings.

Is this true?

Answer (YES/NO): NO